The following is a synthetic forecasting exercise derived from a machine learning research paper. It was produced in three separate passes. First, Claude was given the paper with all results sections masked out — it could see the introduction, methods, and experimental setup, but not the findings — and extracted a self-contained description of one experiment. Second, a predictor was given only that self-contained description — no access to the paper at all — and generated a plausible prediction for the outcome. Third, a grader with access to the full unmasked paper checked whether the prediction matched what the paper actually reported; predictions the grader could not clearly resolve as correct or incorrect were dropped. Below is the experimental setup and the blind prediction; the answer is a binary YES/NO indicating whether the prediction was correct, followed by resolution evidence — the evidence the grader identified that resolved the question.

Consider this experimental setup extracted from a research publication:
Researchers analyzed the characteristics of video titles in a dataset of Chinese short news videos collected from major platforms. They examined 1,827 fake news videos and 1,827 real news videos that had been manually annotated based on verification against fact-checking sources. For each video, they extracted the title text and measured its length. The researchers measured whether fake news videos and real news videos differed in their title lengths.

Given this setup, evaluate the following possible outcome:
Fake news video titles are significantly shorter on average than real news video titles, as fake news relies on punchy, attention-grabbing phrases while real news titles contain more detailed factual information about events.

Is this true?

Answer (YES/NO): YES